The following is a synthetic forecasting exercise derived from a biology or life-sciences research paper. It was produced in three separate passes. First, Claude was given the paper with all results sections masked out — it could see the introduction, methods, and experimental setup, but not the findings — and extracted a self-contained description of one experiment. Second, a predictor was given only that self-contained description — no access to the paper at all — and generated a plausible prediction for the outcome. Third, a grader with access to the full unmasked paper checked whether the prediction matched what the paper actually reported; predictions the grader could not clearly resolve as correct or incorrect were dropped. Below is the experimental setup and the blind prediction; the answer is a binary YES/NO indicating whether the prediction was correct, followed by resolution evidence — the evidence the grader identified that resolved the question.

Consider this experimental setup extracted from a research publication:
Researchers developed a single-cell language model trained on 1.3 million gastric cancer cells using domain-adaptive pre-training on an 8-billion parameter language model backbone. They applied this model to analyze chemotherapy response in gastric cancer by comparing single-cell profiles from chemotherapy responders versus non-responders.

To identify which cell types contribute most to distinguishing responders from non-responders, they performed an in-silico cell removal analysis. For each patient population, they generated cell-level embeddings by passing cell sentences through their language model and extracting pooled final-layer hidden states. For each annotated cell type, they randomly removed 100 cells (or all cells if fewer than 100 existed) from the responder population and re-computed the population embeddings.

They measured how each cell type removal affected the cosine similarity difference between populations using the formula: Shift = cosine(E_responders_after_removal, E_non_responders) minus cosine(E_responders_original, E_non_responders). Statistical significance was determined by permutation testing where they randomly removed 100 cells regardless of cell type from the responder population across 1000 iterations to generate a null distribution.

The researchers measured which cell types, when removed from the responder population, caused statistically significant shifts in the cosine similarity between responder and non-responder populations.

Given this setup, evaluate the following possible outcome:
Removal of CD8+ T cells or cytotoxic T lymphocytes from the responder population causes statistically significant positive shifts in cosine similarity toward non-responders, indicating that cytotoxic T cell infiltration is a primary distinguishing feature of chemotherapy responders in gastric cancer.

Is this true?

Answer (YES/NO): NO